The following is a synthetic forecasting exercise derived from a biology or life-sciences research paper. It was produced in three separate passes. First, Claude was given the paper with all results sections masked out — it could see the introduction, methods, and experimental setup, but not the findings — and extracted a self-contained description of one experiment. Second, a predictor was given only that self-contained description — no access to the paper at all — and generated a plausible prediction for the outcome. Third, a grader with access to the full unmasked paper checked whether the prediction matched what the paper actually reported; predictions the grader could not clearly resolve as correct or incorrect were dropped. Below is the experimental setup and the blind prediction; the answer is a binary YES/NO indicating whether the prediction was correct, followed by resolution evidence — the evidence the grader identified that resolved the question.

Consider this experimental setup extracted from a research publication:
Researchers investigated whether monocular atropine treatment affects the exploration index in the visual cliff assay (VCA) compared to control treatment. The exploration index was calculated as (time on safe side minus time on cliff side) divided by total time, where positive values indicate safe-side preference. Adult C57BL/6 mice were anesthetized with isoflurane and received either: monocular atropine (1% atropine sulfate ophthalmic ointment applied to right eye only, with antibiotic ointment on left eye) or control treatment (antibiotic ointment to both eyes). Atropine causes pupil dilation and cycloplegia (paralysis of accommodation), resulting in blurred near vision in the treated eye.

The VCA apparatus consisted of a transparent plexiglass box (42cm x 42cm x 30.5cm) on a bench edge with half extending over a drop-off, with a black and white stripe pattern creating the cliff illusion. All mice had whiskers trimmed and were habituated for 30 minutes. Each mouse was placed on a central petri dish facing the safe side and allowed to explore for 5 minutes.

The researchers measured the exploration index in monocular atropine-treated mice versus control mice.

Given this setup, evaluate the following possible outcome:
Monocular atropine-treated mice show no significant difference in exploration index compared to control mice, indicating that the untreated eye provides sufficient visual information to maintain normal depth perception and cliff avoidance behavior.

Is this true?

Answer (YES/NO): NO